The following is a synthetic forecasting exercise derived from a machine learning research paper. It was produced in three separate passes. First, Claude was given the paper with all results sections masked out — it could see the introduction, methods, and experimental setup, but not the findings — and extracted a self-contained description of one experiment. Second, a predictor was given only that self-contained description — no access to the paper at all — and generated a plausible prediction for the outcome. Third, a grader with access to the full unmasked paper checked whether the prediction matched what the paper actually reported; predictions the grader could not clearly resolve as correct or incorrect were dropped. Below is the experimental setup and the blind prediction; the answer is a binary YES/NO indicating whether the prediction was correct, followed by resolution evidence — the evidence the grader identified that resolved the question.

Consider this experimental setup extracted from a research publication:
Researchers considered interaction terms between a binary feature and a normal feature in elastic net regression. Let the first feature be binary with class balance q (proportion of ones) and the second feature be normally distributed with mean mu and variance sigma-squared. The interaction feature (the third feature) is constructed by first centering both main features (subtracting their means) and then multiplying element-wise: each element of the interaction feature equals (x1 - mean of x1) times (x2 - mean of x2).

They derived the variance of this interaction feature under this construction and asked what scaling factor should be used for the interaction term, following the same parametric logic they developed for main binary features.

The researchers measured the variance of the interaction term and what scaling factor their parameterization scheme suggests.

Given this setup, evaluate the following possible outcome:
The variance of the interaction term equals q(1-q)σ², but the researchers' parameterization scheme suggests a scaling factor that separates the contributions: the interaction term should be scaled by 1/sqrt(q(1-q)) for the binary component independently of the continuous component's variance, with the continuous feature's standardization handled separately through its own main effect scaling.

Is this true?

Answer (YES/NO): NO